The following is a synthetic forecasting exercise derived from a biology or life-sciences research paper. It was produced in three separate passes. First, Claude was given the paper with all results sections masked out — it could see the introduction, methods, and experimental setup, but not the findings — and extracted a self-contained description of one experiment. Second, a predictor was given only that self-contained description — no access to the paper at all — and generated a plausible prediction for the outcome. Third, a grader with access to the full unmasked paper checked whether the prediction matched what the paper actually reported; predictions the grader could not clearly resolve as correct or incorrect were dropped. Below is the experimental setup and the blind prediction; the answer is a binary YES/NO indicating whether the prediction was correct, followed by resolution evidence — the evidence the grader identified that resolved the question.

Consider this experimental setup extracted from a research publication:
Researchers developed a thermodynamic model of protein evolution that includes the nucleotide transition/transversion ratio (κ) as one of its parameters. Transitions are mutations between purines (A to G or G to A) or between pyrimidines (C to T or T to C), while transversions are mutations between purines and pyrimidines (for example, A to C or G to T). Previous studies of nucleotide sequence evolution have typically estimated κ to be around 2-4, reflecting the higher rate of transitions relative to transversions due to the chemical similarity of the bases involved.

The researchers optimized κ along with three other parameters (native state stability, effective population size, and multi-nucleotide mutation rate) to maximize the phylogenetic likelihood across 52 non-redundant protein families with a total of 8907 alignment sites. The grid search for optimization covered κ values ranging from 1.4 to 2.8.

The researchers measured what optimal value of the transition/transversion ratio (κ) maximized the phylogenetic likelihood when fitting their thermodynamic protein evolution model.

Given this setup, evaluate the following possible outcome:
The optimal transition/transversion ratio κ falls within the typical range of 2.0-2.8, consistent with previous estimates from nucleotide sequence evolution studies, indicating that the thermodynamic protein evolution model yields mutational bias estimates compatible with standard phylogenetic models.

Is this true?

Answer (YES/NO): YES